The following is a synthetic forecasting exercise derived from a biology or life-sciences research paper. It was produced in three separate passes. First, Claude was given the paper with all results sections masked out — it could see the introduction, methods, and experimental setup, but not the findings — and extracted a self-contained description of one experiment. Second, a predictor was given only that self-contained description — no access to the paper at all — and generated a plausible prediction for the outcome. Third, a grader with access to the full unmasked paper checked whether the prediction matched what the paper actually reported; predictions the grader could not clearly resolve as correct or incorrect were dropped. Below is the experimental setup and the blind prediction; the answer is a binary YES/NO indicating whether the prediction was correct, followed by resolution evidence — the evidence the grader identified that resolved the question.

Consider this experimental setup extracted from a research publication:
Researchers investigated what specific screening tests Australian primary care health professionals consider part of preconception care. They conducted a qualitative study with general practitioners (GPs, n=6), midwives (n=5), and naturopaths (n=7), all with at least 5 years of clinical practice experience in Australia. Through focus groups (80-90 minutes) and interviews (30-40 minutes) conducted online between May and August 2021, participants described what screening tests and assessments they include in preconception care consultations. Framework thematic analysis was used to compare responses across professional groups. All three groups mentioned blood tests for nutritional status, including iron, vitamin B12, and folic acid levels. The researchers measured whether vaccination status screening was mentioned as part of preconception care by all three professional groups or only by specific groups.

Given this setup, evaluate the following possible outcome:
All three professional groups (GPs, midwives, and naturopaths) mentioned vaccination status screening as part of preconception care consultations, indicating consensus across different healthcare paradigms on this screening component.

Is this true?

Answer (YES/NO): NO